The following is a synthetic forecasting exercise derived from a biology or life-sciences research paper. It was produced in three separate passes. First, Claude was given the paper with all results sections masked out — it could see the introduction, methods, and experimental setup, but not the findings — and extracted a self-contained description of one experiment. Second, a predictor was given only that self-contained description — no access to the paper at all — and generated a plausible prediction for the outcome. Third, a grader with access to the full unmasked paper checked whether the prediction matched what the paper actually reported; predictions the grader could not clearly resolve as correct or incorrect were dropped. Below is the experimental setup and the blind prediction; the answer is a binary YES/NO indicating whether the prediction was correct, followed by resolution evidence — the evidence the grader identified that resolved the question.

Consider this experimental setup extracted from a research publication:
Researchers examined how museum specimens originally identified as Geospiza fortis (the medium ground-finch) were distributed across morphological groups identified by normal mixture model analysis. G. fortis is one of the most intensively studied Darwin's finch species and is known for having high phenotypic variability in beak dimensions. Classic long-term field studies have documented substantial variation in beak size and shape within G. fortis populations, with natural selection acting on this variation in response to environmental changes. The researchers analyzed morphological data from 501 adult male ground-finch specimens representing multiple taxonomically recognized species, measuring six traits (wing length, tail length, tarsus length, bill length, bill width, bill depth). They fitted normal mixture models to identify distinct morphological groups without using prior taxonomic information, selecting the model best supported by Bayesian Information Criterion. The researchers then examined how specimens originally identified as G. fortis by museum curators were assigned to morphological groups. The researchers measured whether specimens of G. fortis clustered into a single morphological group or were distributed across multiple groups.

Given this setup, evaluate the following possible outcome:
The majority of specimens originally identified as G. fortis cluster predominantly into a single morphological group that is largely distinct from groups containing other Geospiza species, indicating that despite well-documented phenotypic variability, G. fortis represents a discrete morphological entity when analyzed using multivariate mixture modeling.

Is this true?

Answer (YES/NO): NO